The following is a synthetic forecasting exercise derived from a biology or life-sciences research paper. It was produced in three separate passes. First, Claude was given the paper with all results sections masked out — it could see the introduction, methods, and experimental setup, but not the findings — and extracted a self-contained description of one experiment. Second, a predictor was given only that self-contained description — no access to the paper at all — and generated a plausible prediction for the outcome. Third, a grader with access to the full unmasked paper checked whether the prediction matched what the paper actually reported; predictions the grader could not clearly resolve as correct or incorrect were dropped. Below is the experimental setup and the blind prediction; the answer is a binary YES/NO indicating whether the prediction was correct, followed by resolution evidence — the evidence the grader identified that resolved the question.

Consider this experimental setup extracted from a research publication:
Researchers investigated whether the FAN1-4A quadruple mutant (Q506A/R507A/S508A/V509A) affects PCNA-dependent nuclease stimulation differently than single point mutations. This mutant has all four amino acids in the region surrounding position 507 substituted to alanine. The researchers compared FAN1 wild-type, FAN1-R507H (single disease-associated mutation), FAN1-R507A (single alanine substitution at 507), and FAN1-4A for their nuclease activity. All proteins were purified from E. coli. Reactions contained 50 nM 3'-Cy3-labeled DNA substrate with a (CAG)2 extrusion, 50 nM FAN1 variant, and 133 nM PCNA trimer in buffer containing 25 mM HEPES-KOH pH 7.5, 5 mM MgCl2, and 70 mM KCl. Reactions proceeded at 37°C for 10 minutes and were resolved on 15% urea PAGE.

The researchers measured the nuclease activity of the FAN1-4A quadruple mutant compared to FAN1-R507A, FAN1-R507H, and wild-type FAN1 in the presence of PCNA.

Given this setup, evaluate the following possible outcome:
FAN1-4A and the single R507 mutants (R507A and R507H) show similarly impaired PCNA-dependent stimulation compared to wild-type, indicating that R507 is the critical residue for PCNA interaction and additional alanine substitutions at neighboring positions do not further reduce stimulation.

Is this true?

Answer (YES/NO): YES